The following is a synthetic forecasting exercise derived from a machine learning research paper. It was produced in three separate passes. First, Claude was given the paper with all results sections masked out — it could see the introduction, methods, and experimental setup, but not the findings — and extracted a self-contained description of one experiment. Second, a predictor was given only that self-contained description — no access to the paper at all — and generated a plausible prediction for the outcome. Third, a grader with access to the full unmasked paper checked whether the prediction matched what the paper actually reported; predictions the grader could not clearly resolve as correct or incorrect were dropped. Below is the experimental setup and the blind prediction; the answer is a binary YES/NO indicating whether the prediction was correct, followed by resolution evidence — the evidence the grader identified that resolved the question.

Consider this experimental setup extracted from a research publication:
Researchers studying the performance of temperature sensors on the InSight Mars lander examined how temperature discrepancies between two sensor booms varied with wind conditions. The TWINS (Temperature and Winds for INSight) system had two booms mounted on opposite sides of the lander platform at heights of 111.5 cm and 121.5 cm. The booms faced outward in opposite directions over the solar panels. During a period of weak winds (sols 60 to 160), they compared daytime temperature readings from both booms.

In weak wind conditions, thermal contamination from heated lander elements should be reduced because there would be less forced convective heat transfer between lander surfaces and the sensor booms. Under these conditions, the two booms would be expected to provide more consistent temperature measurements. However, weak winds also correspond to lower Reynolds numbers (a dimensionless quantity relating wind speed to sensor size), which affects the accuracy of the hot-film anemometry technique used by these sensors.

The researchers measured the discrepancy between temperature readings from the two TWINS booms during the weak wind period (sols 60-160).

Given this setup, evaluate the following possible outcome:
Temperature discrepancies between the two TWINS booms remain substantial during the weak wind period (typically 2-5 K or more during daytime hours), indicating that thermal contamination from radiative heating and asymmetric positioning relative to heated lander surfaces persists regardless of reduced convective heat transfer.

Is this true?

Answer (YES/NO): NO